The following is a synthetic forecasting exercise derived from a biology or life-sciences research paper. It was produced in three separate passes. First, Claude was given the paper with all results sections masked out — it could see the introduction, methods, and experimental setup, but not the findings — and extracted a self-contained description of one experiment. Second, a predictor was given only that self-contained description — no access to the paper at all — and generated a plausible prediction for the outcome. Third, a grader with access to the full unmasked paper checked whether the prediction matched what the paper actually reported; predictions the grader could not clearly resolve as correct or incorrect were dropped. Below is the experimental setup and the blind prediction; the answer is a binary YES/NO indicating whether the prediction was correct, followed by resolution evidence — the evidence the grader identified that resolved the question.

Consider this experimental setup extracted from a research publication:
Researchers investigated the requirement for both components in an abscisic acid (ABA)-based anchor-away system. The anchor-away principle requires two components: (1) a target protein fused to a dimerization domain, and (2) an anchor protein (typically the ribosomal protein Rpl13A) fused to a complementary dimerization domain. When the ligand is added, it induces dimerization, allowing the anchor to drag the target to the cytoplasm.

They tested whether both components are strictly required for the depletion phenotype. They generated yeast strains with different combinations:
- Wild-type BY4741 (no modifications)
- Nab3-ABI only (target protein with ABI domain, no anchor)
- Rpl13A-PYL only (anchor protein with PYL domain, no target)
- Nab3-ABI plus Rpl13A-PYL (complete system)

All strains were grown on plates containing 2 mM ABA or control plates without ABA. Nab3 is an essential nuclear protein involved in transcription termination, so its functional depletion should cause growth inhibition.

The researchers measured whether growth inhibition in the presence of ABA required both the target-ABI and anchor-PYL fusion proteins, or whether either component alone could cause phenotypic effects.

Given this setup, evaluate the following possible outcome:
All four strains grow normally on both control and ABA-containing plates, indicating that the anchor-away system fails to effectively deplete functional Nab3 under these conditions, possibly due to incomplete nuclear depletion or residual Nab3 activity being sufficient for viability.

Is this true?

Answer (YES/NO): NO